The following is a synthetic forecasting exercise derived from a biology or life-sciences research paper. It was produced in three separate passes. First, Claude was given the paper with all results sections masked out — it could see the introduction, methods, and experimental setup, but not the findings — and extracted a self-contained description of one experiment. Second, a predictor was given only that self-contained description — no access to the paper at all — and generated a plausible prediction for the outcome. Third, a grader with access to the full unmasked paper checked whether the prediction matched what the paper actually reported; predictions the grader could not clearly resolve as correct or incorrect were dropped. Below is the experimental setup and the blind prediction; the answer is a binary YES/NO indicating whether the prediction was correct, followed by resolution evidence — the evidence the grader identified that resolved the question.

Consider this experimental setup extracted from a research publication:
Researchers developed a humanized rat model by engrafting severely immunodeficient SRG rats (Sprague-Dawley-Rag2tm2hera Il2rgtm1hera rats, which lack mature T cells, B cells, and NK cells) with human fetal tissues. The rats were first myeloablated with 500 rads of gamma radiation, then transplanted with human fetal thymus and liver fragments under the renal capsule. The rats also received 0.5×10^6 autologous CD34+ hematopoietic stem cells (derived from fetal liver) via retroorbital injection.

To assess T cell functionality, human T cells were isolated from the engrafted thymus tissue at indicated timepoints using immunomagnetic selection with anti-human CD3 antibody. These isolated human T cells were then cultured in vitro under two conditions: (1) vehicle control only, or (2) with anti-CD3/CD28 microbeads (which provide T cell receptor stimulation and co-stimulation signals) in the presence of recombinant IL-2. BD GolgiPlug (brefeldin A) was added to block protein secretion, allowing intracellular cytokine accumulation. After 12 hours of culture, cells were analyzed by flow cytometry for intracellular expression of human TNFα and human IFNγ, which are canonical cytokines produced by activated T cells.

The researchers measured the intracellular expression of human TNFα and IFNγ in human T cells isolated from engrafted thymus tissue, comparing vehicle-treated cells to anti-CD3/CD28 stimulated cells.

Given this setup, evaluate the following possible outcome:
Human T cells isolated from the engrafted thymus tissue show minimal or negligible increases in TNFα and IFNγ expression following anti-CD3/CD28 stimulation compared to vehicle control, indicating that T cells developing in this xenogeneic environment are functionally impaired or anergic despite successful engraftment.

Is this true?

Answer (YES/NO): NO